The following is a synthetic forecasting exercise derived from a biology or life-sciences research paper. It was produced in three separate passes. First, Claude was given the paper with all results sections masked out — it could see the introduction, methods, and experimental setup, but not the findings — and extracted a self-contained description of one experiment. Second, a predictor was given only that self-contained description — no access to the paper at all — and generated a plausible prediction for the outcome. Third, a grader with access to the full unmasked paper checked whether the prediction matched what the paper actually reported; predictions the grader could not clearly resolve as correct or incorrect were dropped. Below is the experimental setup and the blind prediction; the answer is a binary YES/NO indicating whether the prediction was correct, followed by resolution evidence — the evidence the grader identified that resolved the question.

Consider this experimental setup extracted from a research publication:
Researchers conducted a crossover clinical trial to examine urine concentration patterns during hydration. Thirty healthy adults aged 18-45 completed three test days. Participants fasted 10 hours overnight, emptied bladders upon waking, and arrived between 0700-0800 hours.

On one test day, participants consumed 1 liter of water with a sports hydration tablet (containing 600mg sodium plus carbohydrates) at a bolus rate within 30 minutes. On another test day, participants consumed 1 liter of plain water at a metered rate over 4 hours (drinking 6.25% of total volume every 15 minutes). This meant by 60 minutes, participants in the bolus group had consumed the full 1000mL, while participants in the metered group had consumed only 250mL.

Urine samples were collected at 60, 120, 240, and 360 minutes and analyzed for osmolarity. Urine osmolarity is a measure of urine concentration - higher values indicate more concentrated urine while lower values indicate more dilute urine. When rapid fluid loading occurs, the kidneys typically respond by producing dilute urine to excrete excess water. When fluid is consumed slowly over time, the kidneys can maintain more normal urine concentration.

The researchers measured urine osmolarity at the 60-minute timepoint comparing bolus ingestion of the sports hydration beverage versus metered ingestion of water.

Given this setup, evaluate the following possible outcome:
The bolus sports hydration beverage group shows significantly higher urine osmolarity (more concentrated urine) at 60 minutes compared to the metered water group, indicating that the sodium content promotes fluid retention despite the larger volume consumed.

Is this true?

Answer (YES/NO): NO